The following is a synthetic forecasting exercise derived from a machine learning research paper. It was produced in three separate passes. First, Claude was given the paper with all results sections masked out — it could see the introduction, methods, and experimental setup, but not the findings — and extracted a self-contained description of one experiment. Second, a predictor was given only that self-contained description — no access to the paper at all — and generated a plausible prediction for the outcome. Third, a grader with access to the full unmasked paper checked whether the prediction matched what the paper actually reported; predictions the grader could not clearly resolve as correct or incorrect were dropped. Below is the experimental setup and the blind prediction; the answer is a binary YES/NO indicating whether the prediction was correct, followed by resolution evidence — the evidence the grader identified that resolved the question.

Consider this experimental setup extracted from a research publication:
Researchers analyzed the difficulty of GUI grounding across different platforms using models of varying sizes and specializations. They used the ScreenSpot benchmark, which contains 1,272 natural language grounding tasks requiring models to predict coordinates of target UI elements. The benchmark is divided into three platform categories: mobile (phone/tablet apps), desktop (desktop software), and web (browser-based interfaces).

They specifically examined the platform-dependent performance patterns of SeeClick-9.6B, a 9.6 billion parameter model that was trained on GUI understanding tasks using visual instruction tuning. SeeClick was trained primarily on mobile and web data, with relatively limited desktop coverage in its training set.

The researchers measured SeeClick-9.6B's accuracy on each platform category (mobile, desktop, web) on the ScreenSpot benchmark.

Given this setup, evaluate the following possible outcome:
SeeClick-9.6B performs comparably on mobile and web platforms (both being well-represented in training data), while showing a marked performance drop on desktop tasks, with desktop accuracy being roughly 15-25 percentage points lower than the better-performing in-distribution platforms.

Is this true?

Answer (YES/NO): NO